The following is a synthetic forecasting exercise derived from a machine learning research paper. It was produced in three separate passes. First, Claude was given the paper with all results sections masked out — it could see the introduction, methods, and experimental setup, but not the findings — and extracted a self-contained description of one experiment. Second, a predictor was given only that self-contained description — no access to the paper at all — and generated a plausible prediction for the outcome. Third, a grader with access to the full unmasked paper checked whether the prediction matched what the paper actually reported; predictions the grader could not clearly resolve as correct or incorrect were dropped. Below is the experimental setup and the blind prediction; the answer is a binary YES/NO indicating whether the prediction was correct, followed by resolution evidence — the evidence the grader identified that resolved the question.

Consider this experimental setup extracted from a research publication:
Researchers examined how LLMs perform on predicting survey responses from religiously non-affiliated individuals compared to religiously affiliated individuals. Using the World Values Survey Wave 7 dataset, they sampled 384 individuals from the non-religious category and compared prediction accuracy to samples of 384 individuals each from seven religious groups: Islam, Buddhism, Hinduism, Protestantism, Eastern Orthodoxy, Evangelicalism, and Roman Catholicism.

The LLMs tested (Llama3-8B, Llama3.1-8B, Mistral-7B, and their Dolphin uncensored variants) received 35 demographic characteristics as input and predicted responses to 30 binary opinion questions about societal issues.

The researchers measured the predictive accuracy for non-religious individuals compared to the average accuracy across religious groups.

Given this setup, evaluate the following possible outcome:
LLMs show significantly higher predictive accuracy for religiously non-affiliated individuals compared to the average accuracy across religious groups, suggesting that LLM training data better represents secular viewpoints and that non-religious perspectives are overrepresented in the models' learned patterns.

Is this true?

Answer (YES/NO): NO